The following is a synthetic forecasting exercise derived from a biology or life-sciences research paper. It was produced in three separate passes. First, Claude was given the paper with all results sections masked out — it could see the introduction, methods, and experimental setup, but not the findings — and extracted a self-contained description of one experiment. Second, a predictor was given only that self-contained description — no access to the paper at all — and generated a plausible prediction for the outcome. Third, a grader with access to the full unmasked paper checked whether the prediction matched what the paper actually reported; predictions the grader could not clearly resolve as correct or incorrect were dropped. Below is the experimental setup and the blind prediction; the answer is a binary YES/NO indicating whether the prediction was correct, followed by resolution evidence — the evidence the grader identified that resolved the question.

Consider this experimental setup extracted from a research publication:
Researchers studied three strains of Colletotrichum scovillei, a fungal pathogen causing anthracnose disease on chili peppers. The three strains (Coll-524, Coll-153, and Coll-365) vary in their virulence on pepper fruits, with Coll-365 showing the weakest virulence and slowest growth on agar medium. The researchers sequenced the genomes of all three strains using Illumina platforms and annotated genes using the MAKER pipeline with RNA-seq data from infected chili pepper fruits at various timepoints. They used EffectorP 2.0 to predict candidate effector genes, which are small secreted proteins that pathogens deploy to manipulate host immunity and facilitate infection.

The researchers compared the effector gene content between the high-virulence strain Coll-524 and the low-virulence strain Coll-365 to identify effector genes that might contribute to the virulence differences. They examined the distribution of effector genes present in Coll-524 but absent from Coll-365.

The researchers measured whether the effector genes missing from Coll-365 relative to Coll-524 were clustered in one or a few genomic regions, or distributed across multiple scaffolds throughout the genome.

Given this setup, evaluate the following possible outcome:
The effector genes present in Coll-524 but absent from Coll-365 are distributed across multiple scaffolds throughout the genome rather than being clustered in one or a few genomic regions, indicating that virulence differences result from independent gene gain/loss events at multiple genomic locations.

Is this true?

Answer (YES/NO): YES